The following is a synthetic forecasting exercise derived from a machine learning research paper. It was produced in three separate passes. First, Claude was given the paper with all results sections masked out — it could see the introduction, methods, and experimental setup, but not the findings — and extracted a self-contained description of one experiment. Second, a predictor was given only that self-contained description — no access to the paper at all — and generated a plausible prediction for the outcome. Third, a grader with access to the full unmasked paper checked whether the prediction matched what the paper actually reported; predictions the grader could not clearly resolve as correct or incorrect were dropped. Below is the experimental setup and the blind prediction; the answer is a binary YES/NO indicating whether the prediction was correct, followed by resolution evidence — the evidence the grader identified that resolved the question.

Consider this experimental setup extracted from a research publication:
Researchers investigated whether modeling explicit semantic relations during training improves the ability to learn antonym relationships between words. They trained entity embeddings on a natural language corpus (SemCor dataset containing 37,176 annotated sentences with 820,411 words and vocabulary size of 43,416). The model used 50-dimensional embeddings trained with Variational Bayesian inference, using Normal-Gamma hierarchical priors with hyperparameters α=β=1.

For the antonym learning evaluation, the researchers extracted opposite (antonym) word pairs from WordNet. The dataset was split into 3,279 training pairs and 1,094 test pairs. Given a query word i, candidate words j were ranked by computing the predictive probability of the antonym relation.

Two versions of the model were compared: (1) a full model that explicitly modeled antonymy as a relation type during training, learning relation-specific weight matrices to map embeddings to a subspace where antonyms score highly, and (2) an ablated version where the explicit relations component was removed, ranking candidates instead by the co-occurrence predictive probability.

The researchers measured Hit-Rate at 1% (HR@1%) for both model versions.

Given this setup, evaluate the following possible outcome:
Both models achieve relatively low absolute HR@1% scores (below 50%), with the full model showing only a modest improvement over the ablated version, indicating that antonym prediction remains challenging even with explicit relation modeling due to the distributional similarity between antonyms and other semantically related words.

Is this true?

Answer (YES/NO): NO